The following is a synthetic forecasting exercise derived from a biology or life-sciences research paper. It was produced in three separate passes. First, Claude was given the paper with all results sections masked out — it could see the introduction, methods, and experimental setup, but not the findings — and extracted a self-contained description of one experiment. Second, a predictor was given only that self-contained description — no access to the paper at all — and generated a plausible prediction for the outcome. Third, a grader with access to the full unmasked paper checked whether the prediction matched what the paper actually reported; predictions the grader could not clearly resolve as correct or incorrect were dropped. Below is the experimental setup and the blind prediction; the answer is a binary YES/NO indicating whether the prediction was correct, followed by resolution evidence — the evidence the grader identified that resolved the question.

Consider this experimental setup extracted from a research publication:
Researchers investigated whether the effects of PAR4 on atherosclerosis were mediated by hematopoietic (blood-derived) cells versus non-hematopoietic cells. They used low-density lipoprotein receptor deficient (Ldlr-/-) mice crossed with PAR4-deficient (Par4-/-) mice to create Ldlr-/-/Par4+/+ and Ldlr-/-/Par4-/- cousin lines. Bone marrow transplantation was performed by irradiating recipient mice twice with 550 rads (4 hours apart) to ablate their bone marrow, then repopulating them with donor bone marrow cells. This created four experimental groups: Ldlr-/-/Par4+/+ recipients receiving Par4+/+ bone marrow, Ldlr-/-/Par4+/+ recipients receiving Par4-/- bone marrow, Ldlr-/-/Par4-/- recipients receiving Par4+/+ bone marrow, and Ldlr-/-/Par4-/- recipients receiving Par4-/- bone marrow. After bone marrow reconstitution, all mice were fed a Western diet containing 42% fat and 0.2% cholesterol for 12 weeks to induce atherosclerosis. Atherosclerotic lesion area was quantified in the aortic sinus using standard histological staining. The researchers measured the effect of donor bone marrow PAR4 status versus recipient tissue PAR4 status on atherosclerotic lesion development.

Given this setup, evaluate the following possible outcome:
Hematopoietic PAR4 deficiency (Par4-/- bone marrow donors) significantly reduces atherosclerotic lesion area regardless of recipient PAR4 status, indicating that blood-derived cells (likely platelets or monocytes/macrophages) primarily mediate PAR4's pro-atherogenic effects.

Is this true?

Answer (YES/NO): YES